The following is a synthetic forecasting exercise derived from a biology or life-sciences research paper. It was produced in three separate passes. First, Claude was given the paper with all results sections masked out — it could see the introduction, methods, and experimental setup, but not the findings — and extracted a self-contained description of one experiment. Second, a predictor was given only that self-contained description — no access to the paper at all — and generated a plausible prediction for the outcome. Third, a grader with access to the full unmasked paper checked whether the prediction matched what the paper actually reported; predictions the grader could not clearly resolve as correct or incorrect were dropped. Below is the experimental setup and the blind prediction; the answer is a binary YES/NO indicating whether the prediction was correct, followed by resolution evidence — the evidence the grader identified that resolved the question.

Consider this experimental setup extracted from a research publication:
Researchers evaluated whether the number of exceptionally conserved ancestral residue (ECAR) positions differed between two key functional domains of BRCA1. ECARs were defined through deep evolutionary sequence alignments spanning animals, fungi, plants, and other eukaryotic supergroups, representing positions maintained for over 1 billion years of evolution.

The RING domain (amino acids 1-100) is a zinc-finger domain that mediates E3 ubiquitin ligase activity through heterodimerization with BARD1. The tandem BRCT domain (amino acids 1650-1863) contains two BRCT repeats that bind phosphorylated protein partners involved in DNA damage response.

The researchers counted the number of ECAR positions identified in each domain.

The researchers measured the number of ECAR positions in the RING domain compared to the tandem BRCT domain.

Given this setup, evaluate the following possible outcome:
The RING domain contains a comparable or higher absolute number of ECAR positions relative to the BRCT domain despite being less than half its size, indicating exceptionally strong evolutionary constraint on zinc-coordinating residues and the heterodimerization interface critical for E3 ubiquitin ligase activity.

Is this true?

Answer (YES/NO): YES